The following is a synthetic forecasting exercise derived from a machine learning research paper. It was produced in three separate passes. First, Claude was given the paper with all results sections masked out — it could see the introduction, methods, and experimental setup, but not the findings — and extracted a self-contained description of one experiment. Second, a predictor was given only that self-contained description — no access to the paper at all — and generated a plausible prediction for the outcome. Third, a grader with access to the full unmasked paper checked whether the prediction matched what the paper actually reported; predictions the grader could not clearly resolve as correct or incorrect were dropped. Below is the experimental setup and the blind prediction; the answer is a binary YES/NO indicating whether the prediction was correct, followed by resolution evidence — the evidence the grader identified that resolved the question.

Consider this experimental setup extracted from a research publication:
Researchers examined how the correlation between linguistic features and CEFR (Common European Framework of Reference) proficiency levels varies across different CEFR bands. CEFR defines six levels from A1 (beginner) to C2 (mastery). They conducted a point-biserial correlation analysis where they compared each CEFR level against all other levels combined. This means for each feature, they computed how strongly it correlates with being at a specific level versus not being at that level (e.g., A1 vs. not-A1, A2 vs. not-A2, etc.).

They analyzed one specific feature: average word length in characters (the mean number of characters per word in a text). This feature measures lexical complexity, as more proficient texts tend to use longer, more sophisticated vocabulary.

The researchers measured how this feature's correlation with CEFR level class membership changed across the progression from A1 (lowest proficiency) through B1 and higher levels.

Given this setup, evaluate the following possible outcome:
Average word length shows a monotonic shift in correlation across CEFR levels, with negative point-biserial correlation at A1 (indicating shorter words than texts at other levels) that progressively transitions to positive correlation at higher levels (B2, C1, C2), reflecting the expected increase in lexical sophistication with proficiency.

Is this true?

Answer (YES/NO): YES